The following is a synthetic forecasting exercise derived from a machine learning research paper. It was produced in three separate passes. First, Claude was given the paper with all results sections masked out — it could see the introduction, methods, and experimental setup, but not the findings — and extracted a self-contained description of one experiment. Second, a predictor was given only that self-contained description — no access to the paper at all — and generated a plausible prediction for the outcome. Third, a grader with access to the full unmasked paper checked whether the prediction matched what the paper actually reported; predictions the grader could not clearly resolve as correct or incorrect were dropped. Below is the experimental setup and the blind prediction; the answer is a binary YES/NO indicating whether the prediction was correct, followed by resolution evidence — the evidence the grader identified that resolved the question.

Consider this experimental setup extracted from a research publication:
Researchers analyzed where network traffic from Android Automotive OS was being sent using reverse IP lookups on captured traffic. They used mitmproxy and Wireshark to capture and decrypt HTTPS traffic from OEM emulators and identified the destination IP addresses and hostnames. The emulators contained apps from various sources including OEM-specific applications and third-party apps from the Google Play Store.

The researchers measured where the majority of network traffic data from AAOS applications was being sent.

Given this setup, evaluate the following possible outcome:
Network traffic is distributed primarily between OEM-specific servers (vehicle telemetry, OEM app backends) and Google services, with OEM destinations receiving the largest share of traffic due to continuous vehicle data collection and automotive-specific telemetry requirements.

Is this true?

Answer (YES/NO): NO